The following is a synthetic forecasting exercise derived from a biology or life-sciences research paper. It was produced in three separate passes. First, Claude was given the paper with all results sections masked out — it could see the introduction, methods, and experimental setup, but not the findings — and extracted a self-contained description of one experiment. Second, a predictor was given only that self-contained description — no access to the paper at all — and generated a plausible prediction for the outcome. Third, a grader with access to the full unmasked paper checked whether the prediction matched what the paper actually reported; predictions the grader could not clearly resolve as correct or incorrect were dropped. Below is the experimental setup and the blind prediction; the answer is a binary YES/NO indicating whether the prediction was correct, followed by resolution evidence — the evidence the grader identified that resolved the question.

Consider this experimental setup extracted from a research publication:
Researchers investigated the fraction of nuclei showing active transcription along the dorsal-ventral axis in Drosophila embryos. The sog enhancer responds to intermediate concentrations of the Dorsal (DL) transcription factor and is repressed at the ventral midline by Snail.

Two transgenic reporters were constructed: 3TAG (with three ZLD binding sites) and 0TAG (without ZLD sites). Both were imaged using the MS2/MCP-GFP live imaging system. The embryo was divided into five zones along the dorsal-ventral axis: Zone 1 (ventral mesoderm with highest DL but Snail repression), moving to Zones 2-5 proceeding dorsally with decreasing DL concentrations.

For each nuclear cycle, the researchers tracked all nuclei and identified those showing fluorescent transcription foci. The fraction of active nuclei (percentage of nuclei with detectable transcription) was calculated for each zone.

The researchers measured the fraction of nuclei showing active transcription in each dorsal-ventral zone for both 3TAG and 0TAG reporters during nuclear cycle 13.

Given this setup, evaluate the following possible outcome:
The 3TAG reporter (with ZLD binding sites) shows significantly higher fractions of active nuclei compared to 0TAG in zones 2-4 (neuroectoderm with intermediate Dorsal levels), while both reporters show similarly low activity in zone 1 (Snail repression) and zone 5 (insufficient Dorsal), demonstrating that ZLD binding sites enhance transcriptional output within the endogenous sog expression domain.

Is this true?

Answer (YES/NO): NO